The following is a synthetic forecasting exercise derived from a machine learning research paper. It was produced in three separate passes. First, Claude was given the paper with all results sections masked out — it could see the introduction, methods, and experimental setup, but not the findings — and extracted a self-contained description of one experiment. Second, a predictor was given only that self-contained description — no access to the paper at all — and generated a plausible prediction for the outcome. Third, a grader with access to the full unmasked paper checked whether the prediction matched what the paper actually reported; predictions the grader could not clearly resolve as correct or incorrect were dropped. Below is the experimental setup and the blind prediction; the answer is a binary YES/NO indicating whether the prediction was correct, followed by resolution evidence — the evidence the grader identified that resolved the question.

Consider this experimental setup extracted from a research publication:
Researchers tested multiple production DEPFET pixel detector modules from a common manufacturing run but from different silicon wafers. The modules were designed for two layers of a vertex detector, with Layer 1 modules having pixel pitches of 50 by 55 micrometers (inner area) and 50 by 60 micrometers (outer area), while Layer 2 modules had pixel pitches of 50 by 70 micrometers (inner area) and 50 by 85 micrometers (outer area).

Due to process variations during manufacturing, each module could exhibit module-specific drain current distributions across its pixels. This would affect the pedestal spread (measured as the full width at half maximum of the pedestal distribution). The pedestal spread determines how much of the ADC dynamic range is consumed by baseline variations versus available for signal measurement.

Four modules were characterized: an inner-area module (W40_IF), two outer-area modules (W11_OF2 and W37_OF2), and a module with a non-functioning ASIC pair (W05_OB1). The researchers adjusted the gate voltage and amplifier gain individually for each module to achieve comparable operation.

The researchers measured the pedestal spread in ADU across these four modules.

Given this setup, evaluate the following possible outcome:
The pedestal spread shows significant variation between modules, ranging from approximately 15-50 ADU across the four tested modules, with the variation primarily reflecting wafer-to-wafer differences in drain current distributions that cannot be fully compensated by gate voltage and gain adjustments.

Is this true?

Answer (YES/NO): NO